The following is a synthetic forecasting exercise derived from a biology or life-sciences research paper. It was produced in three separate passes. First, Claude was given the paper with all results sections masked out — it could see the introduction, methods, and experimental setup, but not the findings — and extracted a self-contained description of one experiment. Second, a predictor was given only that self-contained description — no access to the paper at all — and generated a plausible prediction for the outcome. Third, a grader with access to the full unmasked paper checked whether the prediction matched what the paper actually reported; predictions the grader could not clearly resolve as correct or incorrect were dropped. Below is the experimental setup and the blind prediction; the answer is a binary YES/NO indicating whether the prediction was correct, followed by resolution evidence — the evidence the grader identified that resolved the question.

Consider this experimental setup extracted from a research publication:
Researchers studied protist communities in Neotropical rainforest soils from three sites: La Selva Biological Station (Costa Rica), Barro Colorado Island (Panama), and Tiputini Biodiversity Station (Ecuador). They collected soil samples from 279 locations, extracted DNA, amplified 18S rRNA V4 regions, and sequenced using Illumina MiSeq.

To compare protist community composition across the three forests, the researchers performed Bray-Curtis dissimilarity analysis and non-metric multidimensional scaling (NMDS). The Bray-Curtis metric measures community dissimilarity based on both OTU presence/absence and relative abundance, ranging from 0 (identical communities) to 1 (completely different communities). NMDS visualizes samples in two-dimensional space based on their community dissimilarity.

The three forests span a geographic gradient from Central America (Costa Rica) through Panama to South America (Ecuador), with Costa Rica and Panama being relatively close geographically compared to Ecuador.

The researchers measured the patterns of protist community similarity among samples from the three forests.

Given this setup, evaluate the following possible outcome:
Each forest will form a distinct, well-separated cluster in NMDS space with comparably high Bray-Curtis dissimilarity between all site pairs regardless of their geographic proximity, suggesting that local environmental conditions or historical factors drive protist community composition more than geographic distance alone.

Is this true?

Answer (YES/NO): NO